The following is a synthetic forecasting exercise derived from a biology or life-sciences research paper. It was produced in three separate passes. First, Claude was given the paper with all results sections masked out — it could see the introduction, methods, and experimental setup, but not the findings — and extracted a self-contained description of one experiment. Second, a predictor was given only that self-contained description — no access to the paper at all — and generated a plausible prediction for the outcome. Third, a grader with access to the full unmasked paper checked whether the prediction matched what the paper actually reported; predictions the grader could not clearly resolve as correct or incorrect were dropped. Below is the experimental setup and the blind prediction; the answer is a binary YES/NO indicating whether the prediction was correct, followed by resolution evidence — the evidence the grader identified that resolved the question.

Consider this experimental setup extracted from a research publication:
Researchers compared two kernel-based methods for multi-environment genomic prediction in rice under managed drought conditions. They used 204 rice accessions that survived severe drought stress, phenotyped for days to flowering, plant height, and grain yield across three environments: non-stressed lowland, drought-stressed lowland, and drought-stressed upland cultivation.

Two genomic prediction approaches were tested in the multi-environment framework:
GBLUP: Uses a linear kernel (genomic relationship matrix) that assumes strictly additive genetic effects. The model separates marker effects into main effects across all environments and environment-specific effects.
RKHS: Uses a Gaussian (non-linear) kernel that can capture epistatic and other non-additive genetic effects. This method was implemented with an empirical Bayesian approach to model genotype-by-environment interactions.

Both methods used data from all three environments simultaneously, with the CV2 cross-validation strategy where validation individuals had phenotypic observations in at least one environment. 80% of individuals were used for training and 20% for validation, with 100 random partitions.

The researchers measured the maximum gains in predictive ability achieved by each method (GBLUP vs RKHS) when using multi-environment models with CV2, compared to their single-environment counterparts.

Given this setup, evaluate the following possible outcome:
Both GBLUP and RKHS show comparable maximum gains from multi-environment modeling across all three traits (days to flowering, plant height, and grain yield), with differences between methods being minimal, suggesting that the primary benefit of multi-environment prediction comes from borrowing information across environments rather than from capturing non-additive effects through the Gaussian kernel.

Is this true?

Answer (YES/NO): NO